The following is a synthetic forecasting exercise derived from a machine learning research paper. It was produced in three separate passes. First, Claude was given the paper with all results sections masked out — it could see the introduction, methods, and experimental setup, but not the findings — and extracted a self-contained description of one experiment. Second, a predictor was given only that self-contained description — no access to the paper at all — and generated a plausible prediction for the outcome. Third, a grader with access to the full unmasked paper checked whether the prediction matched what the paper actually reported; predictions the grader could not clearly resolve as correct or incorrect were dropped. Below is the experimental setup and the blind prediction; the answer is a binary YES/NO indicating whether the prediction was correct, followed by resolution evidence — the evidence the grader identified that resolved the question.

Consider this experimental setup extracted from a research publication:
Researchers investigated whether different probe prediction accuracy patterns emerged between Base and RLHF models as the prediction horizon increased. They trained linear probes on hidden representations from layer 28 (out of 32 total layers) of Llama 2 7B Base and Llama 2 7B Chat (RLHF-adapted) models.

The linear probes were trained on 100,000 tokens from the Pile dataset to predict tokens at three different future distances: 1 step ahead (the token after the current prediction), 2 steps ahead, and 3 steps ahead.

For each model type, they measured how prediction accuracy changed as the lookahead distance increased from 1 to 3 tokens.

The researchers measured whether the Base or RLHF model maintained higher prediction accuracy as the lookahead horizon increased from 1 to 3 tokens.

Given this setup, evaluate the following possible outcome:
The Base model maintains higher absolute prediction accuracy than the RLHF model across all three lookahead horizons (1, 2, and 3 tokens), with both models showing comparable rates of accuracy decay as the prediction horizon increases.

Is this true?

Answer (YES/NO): NO